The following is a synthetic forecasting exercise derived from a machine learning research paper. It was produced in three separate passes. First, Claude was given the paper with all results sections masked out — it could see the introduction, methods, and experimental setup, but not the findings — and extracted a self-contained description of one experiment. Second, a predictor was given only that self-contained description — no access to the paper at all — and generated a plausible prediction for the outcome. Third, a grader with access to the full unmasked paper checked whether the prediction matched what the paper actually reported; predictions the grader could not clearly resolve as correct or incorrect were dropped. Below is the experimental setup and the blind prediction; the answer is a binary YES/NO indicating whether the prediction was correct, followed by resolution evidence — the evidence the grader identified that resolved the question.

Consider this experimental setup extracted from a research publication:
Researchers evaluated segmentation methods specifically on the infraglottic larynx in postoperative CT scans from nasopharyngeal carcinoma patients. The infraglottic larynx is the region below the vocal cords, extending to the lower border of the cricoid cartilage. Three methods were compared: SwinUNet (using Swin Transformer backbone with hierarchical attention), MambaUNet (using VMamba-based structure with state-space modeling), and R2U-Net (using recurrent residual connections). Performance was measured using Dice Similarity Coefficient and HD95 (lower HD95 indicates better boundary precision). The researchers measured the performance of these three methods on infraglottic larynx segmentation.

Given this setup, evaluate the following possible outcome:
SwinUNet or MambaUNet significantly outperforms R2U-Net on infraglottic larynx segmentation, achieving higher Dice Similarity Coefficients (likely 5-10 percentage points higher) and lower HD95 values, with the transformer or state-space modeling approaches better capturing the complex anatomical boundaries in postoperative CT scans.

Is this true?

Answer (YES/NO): NO